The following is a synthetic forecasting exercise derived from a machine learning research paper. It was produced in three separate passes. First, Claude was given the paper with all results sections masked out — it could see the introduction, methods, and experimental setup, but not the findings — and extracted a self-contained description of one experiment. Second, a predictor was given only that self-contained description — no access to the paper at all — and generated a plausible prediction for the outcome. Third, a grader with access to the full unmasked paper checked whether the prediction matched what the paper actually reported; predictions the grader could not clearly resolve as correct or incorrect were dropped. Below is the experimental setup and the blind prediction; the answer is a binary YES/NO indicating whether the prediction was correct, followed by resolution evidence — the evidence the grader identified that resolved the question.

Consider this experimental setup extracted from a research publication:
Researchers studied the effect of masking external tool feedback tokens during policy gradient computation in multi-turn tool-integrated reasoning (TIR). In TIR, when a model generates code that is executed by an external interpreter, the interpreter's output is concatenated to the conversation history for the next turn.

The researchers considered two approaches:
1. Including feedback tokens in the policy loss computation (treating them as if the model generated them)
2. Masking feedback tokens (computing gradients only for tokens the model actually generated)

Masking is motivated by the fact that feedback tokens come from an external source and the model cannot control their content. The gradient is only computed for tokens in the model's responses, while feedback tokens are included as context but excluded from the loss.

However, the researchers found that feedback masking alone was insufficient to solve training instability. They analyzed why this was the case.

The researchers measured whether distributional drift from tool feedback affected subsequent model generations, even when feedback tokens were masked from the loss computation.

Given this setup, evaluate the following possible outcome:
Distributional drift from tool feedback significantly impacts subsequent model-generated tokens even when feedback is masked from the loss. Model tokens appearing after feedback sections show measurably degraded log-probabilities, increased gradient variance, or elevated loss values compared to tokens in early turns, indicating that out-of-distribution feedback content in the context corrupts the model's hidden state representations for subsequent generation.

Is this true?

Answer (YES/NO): YES